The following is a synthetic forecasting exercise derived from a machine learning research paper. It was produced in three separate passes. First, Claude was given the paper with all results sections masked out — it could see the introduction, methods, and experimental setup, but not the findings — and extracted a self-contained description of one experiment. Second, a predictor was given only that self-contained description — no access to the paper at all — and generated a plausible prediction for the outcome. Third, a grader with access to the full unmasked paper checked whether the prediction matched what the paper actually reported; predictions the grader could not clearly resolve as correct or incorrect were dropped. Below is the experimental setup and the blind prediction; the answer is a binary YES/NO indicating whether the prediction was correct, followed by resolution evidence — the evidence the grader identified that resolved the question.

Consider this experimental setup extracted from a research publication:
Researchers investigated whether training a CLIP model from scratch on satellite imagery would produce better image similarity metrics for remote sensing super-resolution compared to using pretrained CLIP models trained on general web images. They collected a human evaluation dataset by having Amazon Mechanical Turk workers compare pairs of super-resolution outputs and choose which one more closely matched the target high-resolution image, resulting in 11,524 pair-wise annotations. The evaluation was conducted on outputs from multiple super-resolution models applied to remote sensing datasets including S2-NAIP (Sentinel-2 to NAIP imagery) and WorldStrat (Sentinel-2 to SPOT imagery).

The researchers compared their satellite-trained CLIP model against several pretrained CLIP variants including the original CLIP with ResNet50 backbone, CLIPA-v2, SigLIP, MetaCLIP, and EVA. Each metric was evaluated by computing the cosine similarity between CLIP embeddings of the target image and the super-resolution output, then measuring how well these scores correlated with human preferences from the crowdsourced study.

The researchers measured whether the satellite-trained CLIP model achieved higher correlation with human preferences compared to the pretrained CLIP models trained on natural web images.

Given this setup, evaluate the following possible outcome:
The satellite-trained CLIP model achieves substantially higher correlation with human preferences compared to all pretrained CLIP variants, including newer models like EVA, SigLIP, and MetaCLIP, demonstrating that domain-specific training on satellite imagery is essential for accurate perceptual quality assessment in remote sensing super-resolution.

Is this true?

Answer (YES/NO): NO